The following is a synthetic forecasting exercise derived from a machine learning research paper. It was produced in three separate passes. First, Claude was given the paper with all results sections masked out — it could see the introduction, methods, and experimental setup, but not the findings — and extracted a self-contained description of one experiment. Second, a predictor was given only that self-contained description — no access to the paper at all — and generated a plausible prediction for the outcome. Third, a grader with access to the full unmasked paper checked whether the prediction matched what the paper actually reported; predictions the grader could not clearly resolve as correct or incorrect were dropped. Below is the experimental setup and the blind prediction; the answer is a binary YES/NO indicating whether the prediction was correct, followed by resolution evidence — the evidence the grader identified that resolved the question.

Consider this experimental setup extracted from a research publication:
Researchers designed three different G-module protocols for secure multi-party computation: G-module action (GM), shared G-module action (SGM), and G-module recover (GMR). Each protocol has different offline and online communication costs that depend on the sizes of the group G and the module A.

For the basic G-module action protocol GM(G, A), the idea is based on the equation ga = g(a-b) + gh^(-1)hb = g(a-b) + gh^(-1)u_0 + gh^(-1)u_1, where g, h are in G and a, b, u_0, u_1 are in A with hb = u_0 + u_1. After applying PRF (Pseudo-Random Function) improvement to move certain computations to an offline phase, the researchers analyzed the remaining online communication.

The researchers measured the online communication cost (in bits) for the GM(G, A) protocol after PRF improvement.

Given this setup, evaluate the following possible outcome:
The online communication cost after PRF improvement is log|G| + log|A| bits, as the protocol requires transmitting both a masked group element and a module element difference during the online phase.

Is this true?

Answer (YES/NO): YES